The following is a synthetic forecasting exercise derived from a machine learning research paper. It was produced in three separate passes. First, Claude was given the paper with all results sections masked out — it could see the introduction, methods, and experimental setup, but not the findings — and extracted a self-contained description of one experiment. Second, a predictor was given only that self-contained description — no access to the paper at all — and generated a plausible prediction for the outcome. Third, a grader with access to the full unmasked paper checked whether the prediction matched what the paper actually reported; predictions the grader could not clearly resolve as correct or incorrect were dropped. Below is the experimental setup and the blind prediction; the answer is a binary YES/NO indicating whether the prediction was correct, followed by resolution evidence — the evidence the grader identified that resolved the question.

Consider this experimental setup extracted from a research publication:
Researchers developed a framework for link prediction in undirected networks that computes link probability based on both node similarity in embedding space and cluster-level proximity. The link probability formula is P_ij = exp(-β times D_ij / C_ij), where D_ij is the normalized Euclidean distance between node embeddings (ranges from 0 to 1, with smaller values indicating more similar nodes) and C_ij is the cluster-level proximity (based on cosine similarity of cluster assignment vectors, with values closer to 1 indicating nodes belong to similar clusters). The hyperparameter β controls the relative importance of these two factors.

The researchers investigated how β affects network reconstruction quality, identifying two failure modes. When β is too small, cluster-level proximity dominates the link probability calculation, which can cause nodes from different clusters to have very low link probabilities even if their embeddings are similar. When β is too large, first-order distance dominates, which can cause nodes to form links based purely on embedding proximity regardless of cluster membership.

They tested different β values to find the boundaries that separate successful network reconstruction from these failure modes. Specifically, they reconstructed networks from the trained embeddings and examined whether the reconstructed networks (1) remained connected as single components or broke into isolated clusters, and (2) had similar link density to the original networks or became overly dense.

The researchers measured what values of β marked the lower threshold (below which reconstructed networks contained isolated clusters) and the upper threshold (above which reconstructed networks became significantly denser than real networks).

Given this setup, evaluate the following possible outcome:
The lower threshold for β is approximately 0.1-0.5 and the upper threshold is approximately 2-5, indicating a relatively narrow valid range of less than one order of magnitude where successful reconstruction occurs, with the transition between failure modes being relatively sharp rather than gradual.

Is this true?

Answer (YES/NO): NO